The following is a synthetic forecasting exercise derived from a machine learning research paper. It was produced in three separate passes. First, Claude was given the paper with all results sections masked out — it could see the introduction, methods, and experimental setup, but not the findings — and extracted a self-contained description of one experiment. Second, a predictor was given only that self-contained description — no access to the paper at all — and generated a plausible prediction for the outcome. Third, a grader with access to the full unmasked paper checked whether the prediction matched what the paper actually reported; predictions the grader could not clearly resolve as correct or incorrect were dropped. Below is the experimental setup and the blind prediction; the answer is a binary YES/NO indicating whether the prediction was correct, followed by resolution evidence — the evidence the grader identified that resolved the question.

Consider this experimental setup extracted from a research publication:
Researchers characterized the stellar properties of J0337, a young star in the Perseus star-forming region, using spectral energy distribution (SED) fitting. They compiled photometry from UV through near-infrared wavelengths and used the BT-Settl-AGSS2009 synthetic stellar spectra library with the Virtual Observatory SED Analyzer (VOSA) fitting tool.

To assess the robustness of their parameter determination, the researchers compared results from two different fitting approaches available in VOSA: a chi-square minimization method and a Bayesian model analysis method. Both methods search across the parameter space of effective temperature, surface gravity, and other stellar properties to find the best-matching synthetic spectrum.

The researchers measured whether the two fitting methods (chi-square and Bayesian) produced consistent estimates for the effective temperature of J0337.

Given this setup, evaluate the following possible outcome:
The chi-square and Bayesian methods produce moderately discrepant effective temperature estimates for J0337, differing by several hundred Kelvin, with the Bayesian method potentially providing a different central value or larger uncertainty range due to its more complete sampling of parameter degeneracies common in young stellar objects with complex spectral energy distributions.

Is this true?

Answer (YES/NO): NO